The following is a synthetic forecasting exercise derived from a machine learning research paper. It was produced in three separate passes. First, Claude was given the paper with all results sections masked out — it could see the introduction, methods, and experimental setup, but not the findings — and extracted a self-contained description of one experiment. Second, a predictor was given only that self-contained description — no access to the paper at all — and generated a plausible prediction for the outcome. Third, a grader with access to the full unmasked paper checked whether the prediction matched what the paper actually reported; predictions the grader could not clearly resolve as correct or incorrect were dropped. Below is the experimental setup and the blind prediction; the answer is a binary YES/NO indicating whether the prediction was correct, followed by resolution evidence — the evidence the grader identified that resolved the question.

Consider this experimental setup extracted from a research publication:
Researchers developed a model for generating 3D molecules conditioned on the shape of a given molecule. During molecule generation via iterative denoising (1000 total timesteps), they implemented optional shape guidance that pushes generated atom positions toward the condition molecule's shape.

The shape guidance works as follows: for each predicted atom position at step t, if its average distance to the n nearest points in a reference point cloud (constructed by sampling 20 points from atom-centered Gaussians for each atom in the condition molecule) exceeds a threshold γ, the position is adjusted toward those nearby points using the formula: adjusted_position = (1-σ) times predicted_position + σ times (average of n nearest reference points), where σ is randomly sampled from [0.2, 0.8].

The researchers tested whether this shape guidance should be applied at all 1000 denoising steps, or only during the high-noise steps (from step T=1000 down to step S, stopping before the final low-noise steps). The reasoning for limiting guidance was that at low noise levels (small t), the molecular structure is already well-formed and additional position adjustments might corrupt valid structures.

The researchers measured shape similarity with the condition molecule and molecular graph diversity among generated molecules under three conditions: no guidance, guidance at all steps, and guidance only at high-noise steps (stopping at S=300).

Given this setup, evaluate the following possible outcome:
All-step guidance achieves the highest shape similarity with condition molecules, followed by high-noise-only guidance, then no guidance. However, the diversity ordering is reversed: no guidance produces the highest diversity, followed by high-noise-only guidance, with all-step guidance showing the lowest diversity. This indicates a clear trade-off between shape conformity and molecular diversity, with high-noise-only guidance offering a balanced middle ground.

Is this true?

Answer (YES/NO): YES